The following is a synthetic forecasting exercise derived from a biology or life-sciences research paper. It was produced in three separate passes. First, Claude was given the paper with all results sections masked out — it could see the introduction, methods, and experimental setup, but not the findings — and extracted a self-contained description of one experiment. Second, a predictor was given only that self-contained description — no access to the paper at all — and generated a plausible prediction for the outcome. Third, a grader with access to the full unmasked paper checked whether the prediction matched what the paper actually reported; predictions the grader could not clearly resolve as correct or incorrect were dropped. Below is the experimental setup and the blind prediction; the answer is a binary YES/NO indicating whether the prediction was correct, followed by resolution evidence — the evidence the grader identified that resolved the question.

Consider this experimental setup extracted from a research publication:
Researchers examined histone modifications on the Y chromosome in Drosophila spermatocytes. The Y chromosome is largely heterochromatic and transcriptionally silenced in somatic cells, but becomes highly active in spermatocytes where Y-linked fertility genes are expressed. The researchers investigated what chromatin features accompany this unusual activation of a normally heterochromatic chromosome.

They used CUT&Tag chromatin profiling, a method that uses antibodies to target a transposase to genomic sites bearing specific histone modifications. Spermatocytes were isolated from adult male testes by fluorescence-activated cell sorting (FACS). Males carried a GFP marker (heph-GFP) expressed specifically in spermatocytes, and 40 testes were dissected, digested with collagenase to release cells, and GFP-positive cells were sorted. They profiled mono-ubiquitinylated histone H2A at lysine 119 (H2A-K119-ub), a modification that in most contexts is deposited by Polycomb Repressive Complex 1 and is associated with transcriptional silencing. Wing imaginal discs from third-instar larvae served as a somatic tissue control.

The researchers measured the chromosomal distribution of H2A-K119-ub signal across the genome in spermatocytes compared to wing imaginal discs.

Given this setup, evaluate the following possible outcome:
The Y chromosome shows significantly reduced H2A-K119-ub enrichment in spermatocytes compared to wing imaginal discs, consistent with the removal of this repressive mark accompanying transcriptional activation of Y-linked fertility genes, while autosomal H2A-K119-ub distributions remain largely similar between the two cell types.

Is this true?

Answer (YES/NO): NO